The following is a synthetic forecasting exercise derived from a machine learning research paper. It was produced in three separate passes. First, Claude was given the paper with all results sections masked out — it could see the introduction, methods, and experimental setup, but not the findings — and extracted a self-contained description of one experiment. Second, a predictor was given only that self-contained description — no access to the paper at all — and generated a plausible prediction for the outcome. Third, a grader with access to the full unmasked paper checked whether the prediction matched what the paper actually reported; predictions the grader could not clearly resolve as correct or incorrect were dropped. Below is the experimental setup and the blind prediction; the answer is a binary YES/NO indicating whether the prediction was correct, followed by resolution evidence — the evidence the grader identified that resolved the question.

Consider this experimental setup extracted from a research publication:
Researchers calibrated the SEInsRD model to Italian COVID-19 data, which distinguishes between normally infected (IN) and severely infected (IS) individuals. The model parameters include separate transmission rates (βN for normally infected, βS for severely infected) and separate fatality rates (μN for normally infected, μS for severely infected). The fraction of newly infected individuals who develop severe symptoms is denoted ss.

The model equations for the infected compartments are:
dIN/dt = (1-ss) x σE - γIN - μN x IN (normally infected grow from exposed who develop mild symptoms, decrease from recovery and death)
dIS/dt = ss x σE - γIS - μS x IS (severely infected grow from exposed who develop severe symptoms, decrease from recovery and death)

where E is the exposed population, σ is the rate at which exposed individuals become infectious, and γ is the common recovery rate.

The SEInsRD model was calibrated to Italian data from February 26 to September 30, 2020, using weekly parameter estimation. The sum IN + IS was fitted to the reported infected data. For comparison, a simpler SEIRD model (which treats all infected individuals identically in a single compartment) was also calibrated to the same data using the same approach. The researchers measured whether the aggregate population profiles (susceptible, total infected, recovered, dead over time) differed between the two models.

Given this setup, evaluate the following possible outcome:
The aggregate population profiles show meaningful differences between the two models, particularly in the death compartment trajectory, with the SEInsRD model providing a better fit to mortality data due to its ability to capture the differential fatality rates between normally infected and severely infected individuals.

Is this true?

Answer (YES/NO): NO